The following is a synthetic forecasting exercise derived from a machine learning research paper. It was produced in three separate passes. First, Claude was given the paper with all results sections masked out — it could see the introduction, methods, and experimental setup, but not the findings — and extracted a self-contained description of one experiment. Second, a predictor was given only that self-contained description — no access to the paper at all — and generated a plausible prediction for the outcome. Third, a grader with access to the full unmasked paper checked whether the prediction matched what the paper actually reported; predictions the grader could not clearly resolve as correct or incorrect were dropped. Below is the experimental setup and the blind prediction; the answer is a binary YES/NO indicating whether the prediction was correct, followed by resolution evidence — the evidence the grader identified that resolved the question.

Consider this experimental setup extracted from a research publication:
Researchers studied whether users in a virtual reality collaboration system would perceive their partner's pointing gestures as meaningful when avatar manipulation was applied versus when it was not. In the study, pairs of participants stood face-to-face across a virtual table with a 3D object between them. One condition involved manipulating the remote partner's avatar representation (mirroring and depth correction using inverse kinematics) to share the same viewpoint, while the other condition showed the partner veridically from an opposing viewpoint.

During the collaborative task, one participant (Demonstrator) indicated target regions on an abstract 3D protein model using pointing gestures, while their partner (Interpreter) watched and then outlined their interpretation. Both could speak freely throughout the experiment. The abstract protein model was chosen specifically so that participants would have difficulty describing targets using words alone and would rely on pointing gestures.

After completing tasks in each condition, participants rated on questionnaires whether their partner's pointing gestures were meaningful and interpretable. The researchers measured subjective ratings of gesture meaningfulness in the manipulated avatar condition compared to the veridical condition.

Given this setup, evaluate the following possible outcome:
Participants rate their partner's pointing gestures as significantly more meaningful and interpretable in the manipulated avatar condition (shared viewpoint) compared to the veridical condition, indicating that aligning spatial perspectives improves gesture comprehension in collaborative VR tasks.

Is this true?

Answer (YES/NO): NO